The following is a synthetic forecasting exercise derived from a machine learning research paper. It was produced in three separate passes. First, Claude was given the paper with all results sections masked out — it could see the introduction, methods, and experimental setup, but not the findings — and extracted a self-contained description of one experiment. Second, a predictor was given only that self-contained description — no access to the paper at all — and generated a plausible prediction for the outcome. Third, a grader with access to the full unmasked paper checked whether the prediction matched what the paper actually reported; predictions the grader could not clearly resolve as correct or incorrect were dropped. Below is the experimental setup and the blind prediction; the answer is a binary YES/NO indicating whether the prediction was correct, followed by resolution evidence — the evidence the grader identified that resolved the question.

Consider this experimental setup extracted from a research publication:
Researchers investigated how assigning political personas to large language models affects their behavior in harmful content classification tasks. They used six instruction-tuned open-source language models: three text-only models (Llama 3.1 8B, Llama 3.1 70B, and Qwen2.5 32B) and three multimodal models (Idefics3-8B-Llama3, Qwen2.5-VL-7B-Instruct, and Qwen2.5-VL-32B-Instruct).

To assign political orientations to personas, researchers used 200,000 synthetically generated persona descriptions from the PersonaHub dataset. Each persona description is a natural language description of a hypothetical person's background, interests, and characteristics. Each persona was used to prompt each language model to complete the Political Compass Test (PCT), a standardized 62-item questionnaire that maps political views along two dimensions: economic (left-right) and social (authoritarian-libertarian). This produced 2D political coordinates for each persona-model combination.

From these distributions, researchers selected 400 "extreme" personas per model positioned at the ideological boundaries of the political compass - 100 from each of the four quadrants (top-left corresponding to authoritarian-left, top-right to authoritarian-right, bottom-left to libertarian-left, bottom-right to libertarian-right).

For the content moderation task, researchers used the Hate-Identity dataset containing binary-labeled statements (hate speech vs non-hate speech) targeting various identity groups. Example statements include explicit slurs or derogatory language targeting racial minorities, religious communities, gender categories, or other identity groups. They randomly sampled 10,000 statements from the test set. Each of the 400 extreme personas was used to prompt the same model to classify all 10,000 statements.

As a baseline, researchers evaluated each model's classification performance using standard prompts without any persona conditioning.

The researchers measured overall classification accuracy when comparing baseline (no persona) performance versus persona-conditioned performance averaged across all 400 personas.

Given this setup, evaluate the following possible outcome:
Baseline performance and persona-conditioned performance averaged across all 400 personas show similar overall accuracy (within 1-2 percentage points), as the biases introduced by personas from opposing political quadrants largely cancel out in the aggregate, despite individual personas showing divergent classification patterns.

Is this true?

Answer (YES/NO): NO